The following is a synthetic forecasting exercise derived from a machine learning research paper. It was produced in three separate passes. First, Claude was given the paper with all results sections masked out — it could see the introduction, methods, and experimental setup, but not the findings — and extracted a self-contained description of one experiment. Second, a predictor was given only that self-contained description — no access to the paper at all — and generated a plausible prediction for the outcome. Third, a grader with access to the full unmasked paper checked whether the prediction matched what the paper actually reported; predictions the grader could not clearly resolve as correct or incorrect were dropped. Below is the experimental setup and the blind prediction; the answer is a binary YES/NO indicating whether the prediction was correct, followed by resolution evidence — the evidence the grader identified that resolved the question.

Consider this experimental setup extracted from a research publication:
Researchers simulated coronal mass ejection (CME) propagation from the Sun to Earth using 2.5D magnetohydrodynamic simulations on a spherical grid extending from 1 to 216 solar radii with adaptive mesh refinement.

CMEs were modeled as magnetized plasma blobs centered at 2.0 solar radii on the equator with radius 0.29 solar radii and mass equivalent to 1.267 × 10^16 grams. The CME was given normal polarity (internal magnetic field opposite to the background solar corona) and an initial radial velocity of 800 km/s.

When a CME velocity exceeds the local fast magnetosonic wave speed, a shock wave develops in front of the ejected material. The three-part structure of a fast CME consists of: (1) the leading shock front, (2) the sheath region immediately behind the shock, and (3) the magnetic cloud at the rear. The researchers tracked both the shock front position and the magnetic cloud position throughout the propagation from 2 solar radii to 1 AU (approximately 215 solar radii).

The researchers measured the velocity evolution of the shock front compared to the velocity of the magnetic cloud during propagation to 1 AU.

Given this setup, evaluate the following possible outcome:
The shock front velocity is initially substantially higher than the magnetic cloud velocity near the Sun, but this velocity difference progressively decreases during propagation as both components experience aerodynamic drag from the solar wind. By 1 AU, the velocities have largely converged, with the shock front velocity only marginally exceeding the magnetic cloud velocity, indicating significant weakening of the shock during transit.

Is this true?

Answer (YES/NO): NO